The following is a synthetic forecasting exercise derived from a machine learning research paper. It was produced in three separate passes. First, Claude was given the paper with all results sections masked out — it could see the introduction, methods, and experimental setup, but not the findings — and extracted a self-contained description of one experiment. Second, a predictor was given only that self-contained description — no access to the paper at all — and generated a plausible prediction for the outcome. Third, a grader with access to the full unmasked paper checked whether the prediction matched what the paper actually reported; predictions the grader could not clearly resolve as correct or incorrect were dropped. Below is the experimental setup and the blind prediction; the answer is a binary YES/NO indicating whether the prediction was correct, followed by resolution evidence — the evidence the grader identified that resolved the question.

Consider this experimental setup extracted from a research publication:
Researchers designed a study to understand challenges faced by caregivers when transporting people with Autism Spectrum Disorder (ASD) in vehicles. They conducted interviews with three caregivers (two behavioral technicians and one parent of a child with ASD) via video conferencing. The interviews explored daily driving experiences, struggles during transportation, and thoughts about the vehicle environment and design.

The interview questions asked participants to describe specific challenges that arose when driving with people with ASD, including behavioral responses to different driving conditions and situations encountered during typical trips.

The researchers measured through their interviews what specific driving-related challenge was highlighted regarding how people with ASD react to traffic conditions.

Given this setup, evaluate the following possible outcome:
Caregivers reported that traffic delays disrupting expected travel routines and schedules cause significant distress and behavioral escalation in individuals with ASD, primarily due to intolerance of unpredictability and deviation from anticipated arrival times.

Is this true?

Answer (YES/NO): NO